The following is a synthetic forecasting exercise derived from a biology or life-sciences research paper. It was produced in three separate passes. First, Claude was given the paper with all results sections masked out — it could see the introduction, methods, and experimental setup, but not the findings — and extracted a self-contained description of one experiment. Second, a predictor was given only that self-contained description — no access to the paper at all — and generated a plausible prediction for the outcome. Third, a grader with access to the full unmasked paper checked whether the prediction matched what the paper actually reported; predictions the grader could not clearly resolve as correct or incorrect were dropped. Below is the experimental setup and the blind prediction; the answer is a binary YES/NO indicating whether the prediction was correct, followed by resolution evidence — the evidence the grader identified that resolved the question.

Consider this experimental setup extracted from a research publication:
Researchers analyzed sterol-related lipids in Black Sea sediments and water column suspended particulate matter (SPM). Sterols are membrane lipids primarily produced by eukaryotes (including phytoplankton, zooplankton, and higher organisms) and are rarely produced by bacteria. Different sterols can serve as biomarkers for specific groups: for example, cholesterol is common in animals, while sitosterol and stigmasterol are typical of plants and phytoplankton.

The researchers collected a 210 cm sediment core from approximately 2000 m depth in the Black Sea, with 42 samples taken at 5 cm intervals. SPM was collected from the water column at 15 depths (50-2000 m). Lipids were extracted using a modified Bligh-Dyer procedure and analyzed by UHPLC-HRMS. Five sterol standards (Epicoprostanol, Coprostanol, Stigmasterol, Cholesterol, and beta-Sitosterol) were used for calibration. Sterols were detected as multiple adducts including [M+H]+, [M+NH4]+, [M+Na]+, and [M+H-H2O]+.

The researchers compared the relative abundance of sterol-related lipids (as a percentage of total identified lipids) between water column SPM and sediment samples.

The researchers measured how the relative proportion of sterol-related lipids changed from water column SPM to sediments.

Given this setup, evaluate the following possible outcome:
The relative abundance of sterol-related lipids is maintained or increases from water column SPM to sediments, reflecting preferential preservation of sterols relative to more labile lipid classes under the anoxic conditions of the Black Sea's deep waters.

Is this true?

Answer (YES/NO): YES